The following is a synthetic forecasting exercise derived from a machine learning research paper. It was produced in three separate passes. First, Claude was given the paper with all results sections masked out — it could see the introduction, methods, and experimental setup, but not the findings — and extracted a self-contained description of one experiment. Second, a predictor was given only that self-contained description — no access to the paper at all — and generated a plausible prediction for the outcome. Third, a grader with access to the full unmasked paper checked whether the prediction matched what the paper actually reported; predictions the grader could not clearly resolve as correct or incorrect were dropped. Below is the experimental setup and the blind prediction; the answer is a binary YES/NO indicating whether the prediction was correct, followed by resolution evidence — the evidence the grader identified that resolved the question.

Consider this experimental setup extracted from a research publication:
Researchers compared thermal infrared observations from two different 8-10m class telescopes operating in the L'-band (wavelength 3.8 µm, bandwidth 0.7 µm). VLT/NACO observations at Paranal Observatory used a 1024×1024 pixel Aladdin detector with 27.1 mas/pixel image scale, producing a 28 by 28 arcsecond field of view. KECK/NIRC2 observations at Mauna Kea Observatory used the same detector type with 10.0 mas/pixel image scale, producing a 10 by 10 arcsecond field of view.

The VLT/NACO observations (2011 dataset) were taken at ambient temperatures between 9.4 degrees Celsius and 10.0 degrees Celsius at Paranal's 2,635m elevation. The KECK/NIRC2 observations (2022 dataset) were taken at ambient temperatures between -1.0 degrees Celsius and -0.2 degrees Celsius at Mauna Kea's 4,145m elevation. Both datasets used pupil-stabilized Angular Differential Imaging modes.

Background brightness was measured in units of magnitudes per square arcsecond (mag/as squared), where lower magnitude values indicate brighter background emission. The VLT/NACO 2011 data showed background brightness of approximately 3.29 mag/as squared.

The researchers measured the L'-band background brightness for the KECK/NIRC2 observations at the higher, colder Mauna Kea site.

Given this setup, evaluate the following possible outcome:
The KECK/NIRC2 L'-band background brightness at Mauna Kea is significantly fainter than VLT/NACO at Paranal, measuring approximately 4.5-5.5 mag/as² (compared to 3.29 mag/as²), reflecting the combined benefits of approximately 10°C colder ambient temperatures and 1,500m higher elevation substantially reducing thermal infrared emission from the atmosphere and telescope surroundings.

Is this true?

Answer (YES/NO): NO